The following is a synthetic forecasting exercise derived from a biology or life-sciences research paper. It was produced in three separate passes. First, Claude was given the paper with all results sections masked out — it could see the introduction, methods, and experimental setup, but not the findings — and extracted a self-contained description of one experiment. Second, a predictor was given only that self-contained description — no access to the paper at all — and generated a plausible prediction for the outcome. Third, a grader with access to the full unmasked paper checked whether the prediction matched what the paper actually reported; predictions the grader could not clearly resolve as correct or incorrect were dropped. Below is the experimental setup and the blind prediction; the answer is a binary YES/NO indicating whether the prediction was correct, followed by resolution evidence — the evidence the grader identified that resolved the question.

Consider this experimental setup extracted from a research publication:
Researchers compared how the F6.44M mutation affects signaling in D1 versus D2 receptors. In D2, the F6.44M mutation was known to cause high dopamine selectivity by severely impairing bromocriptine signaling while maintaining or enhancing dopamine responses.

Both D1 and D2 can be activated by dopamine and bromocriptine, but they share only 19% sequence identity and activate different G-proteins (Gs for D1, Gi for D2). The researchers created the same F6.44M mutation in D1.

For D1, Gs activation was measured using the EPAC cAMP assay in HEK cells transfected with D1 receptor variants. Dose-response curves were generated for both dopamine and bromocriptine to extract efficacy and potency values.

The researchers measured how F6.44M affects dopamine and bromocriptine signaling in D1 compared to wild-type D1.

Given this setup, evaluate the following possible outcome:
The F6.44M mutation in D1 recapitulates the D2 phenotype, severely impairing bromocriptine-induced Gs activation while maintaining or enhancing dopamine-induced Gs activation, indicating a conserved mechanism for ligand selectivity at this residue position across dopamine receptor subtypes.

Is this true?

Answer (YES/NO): NO